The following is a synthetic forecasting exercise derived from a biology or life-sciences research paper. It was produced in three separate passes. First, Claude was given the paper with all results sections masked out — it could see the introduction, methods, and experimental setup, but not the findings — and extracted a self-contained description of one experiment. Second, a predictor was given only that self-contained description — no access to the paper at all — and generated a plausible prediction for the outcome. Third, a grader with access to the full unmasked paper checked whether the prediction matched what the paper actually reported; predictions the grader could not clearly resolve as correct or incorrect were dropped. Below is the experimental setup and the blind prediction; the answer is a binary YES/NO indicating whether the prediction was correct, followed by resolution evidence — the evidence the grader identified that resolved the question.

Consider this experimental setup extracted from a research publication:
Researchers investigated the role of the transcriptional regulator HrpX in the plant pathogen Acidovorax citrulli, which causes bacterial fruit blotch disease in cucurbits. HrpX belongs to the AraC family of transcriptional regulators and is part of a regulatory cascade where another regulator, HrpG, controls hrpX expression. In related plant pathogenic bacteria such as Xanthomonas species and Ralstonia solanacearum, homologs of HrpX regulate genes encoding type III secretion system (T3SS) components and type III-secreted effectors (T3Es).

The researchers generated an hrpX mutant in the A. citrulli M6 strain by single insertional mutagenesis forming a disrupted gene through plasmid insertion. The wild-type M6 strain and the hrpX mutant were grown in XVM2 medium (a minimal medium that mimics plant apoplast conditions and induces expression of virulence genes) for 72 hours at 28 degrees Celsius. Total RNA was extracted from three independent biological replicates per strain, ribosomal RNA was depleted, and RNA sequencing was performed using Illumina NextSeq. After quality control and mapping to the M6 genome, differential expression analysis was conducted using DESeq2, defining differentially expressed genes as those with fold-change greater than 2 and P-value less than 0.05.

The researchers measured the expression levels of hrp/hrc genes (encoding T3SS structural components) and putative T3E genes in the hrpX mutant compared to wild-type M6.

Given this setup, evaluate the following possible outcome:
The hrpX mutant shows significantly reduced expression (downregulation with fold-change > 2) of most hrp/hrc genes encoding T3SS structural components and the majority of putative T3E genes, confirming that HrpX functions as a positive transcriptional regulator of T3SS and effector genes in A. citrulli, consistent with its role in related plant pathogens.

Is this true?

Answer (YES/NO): NO